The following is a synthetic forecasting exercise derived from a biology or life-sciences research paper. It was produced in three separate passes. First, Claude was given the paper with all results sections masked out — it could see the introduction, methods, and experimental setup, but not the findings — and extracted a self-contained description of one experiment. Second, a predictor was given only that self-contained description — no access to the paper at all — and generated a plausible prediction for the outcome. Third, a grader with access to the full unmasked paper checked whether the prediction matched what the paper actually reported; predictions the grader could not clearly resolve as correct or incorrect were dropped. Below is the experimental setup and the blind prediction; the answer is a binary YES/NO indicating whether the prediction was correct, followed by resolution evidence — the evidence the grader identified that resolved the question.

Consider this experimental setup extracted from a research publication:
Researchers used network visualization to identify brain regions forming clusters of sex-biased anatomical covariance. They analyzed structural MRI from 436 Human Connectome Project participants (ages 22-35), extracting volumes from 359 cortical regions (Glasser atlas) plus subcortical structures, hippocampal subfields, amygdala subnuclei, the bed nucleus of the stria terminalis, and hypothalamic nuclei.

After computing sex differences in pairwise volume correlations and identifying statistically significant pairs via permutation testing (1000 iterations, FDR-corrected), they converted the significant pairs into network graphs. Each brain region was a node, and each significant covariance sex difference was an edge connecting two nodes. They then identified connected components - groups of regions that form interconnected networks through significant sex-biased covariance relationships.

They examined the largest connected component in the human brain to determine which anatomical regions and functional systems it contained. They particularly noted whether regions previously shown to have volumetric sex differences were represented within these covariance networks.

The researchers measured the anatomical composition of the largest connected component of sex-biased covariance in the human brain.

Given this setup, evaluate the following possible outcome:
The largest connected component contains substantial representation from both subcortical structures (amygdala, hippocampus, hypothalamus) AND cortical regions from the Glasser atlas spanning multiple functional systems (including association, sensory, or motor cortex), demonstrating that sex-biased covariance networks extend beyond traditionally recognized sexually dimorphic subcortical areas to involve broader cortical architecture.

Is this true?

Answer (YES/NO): NO